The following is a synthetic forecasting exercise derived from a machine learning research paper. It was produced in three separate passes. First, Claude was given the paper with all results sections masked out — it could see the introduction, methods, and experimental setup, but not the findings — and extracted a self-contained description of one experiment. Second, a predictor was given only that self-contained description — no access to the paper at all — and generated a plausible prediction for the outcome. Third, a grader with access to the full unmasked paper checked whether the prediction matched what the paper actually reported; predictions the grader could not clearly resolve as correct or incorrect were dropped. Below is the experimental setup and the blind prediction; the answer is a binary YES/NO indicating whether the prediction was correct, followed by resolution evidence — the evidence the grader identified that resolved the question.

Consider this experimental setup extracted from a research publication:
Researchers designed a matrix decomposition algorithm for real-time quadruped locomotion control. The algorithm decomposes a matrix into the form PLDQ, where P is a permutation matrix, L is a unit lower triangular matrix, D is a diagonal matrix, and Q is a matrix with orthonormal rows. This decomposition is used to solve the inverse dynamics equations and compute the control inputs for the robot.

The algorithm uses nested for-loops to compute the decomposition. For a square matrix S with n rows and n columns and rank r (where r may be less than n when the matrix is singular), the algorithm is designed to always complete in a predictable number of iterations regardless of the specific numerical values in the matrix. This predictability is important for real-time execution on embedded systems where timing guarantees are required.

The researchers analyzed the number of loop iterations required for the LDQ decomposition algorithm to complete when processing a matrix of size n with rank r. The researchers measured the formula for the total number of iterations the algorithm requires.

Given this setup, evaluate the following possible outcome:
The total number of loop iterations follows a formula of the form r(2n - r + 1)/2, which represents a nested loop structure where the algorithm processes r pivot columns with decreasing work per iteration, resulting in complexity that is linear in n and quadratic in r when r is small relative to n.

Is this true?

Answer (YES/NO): YES